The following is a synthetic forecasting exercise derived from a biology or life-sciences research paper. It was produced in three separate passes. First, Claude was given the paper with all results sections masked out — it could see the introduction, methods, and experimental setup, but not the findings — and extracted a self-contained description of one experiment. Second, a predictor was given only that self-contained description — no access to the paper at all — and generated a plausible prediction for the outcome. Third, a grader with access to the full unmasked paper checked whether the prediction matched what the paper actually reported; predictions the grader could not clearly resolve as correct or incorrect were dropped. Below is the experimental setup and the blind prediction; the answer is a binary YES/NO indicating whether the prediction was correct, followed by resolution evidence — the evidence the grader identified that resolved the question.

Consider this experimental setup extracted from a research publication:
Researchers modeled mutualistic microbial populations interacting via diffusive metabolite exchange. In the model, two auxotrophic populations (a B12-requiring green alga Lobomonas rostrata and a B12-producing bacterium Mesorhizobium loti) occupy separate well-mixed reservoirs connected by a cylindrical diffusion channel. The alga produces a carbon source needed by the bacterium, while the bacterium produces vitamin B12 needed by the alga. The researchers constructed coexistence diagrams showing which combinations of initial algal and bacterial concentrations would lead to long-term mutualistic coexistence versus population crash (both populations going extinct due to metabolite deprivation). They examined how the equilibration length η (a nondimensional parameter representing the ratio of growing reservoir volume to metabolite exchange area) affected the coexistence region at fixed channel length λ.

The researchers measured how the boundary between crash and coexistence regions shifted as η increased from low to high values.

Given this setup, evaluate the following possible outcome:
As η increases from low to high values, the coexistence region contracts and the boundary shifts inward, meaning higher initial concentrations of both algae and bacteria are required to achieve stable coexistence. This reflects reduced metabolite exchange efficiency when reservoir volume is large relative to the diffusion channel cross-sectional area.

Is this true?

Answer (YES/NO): NO